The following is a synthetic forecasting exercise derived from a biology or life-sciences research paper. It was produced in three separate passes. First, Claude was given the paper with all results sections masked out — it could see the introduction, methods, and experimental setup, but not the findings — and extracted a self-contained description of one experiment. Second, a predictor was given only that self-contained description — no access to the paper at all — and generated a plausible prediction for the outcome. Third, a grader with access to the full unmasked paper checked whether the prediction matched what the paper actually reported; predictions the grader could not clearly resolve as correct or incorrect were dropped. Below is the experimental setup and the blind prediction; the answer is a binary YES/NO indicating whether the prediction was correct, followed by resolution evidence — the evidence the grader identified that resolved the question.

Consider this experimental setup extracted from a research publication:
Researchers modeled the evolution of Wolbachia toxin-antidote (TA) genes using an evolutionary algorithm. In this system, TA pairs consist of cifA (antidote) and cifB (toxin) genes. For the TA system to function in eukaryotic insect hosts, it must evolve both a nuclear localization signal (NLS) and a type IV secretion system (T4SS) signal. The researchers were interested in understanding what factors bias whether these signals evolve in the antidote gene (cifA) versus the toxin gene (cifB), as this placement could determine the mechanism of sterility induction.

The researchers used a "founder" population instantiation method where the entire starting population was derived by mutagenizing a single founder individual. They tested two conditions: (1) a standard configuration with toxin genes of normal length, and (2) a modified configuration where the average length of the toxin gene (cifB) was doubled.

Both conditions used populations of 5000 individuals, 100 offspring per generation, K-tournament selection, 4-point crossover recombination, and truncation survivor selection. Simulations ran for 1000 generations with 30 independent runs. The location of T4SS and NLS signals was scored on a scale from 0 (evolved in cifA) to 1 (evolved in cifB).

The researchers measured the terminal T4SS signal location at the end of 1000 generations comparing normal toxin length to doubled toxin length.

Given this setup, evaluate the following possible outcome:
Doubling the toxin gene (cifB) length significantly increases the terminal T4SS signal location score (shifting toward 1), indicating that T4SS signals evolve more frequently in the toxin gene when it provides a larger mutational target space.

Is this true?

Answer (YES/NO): YES